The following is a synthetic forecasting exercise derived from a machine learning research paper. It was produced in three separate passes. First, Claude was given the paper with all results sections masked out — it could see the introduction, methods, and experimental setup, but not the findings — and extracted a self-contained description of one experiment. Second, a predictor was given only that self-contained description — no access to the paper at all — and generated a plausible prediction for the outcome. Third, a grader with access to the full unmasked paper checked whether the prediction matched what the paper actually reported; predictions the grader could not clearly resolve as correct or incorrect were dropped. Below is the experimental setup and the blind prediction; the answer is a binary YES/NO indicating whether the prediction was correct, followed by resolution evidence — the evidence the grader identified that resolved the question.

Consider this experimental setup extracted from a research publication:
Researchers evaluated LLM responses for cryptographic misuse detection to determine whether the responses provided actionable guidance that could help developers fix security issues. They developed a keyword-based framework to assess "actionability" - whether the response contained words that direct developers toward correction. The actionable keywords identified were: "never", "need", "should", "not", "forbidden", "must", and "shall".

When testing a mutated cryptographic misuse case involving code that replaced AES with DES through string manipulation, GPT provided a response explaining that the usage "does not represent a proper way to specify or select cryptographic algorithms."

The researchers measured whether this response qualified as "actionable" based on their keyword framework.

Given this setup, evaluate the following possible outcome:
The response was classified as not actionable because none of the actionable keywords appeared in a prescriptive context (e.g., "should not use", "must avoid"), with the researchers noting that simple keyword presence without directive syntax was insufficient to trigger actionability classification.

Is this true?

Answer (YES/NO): NO